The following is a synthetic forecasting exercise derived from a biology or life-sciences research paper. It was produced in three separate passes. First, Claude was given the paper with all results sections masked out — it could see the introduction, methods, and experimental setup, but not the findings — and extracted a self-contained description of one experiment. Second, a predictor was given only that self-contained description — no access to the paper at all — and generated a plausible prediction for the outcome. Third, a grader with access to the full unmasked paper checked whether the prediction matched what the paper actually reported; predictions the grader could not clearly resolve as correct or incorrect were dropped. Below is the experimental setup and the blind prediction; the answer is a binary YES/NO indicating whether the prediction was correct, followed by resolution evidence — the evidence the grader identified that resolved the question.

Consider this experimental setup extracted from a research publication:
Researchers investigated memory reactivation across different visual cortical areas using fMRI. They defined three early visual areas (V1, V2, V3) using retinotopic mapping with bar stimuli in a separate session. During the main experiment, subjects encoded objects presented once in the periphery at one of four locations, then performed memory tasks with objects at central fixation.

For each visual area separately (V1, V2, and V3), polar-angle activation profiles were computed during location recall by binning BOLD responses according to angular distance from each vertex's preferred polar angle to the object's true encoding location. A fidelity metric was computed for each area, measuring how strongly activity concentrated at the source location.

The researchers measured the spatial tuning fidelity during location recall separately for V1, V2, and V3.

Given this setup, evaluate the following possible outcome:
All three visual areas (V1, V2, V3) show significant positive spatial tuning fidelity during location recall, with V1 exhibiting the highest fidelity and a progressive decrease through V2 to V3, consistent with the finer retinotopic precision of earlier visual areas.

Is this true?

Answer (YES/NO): NO